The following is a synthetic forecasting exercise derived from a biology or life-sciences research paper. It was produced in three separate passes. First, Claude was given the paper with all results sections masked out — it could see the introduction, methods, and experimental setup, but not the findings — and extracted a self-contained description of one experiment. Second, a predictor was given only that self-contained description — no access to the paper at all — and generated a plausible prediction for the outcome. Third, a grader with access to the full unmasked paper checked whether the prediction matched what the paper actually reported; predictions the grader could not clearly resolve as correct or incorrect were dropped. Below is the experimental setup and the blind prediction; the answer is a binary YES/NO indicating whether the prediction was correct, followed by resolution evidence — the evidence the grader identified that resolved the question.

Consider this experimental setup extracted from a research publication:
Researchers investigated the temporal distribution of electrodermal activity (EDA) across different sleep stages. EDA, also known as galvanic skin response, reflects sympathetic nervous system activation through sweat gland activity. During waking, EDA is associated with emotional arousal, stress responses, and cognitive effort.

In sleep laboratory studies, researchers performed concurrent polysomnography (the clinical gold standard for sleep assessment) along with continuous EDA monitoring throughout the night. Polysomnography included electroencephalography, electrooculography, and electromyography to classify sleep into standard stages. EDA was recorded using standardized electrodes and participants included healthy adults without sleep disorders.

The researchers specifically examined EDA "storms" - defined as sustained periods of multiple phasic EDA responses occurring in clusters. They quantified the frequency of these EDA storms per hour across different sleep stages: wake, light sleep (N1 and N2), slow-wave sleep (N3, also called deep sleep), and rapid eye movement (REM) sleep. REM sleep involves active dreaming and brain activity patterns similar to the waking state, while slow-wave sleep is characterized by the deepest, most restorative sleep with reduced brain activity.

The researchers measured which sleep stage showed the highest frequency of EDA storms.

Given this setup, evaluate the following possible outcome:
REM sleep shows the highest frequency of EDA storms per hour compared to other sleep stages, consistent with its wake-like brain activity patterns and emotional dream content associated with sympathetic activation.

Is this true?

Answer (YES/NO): NO